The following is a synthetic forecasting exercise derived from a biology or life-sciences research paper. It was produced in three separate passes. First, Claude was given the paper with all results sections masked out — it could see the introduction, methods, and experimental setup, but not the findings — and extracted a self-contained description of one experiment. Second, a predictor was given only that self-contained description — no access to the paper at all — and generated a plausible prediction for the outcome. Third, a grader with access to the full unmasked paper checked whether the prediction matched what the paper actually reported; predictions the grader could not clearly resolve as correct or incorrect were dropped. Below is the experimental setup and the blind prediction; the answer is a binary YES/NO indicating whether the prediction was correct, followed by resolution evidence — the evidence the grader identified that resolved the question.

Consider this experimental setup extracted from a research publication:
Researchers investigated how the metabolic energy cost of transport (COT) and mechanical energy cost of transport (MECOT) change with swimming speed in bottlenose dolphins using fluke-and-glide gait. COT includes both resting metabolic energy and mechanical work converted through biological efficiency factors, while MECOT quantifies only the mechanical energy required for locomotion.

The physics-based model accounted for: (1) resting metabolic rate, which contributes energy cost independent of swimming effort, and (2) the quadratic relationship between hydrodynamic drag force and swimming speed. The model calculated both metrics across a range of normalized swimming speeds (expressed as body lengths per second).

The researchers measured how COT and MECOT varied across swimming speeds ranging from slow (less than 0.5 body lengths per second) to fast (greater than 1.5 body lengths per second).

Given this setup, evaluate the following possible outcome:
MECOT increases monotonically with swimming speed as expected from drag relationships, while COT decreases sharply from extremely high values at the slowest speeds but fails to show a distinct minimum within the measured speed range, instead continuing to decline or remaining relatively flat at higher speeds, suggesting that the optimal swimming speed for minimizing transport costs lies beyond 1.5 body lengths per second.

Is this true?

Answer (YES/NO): NO